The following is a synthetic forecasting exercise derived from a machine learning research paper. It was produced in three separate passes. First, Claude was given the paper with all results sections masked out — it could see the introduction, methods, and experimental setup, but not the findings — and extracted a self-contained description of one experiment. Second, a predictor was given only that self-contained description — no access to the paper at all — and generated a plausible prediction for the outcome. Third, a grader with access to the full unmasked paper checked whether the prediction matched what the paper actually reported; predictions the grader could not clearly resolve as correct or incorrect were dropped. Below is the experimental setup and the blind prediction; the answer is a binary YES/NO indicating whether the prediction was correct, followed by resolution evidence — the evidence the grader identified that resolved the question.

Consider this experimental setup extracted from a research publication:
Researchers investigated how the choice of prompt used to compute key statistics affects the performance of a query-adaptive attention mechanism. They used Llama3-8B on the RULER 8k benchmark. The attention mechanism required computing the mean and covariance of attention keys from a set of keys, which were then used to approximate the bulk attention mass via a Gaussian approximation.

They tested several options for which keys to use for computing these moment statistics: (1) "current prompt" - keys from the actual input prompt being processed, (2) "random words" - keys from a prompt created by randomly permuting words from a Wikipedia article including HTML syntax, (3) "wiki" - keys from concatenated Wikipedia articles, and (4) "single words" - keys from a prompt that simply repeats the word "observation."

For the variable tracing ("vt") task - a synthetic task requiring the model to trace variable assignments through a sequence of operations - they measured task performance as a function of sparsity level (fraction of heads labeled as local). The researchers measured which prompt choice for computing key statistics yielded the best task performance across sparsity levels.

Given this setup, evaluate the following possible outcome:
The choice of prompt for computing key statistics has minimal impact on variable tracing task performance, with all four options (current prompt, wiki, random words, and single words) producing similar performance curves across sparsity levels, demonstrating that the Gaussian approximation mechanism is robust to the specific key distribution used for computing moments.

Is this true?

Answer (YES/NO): NO